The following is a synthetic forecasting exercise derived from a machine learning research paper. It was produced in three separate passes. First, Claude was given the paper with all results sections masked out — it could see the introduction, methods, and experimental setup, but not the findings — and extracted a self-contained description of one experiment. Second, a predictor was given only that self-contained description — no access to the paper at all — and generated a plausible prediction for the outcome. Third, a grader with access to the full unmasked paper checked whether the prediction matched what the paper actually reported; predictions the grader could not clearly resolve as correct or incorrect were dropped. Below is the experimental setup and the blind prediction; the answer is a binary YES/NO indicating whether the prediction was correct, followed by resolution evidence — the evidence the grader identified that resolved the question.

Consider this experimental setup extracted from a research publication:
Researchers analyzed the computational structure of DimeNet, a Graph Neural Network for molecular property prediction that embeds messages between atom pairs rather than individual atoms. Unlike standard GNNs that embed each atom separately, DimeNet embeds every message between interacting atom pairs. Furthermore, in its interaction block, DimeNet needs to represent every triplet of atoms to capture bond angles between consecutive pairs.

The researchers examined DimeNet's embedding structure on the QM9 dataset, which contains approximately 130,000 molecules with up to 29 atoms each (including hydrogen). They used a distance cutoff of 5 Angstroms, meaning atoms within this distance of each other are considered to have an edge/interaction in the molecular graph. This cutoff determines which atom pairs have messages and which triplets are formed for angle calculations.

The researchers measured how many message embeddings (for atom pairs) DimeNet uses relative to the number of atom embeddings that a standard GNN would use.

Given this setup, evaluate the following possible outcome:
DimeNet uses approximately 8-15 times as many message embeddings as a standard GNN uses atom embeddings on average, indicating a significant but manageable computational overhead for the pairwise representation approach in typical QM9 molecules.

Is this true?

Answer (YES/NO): YES